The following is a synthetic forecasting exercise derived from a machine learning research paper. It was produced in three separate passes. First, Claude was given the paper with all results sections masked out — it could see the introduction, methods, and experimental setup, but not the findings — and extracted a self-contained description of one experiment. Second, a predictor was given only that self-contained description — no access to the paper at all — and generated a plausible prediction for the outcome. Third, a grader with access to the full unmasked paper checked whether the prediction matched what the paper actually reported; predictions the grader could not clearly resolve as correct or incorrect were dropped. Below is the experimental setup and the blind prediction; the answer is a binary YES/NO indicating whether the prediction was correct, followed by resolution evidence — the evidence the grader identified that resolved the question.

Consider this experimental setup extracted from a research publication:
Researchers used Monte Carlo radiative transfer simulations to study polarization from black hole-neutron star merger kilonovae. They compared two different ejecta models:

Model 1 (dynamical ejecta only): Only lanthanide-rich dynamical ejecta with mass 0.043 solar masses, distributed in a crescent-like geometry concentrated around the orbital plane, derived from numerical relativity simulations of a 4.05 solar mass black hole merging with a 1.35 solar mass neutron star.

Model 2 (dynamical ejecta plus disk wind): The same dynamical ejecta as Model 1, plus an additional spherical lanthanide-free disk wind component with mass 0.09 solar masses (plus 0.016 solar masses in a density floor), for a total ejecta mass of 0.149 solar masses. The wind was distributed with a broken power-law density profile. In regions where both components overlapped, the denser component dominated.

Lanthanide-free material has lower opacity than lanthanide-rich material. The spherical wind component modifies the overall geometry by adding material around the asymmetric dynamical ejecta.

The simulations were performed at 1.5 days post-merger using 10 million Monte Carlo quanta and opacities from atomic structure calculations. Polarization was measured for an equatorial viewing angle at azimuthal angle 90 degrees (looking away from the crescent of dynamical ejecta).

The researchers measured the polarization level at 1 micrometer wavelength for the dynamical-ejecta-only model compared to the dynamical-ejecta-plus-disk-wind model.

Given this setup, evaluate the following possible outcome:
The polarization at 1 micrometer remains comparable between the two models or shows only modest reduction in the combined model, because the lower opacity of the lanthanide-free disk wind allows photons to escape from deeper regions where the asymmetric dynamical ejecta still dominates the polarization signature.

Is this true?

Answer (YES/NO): NO